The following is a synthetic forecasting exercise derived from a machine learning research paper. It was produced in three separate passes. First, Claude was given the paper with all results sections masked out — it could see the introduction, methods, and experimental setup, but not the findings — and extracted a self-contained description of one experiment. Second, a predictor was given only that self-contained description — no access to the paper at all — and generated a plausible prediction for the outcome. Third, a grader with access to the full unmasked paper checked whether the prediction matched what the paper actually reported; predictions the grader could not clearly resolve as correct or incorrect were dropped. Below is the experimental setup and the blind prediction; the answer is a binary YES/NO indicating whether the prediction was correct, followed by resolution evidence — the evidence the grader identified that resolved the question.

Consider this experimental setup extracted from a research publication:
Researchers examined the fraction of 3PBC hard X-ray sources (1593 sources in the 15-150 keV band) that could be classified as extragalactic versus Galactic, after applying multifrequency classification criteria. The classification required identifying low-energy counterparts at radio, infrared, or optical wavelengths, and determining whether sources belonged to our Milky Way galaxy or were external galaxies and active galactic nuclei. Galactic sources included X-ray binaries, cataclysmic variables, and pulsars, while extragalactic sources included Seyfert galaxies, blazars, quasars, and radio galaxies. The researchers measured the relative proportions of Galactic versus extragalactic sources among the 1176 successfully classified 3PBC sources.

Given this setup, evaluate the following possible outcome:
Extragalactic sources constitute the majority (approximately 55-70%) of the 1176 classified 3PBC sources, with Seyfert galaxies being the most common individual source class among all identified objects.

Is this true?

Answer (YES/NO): YES